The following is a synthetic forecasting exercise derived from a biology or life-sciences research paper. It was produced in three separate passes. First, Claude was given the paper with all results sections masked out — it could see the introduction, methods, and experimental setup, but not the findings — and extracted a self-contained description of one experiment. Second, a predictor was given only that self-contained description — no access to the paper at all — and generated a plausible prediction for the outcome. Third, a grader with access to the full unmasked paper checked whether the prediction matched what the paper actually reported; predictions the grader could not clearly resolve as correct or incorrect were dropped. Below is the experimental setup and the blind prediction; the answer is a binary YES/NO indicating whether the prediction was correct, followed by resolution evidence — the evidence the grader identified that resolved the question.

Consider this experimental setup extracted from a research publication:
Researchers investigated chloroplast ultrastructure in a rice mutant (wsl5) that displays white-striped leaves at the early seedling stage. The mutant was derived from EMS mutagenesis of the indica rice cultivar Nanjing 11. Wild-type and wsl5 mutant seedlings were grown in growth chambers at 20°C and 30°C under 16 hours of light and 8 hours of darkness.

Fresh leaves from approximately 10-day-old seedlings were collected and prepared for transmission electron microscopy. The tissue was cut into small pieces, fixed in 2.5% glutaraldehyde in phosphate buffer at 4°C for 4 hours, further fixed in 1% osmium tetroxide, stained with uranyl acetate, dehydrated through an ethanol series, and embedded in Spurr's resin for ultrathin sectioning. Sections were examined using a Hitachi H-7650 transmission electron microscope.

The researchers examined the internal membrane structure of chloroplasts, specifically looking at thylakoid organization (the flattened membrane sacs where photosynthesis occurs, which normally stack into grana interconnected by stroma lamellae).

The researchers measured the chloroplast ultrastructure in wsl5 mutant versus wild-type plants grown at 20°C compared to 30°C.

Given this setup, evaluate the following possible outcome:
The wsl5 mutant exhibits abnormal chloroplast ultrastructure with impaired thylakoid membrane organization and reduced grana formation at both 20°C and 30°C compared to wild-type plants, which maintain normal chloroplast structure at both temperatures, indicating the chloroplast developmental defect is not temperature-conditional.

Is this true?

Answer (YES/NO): NO